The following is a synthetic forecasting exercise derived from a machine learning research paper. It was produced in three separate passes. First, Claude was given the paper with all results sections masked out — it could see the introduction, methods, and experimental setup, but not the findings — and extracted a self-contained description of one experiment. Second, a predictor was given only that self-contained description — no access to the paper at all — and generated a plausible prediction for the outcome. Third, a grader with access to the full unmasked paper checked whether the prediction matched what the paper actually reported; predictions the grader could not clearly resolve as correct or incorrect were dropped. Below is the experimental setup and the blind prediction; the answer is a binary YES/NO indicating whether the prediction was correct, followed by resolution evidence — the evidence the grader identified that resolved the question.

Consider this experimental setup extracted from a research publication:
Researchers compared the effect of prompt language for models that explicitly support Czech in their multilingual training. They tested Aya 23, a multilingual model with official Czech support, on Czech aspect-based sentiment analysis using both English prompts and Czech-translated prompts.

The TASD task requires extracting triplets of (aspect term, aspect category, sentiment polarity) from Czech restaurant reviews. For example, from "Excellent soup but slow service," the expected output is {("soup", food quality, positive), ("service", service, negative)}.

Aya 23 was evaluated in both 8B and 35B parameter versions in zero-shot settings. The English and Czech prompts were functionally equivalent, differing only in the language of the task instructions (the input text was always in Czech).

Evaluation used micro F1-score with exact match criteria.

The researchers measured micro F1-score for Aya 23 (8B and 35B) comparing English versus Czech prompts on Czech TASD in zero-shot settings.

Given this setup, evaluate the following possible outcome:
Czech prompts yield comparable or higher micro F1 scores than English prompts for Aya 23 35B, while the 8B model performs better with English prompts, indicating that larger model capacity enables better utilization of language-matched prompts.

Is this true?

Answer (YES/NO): NO